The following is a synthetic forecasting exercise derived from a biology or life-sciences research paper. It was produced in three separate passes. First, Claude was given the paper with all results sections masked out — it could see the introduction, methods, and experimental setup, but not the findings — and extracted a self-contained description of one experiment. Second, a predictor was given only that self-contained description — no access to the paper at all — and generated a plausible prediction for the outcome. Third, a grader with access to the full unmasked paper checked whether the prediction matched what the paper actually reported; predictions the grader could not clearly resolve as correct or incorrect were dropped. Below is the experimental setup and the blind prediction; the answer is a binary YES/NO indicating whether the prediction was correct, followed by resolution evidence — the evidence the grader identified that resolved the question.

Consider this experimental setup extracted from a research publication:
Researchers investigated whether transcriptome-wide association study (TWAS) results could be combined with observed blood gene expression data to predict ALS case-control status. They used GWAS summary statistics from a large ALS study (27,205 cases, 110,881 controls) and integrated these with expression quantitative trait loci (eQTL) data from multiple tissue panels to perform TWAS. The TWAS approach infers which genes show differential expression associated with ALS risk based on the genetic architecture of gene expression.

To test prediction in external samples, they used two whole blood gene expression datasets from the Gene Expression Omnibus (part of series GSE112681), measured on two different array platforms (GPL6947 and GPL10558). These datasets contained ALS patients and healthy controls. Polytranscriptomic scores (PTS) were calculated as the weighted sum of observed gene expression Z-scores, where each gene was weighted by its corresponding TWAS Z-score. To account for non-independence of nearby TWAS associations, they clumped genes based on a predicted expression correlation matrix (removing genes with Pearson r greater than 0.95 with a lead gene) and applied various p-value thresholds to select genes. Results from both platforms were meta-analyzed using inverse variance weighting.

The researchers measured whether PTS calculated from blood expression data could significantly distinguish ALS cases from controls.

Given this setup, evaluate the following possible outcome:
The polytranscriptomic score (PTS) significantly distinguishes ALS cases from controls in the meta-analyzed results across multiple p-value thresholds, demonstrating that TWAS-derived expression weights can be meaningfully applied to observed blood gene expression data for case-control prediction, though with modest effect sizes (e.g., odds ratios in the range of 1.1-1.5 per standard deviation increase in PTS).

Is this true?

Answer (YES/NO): NO